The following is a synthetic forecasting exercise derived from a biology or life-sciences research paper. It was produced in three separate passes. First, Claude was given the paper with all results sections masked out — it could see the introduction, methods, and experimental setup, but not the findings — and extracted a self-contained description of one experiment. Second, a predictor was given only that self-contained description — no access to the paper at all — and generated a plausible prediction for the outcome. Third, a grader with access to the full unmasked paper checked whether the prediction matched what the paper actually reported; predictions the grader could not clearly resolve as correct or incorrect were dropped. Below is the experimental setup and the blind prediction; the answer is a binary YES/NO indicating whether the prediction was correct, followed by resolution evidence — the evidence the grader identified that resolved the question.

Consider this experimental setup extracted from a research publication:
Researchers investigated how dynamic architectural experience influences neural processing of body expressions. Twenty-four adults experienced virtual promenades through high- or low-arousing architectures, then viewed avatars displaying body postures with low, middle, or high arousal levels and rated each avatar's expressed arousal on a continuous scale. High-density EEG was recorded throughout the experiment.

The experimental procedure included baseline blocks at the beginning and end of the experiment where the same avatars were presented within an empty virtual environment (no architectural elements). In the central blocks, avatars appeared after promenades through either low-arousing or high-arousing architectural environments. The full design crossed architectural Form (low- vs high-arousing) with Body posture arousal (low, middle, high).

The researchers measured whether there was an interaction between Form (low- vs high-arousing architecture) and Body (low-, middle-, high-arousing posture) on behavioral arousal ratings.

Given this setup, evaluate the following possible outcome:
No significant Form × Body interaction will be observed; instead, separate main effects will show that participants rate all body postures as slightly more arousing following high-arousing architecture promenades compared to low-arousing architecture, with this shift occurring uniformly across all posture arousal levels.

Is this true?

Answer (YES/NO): NO